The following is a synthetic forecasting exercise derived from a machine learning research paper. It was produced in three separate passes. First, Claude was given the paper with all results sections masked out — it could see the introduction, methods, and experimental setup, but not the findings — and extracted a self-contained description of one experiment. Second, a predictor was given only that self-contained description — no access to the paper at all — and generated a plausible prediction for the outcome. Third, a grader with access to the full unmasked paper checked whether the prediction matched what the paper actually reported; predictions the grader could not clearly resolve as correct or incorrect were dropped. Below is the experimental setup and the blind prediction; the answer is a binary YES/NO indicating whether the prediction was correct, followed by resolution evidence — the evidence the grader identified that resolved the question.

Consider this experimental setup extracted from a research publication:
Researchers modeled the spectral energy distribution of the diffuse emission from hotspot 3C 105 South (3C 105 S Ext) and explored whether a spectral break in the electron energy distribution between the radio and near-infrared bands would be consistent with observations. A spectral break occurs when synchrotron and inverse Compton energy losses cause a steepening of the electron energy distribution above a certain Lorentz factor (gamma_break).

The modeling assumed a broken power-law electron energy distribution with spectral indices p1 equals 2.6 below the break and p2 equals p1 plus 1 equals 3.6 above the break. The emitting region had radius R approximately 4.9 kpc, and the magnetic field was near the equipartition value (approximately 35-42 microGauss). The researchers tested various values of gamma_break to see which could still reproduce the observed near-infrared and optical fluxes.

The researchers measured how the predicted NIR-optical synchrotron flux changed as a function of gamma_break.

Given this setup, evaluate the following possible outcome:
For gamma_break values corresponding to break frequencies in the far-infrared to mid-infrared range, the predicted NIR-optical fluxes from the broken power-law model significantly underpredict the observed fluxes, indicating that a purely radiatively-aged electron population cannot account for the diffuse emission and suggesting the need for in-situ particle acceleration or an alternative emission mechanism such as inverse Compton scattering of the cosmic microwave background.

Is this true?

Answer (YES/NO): NO